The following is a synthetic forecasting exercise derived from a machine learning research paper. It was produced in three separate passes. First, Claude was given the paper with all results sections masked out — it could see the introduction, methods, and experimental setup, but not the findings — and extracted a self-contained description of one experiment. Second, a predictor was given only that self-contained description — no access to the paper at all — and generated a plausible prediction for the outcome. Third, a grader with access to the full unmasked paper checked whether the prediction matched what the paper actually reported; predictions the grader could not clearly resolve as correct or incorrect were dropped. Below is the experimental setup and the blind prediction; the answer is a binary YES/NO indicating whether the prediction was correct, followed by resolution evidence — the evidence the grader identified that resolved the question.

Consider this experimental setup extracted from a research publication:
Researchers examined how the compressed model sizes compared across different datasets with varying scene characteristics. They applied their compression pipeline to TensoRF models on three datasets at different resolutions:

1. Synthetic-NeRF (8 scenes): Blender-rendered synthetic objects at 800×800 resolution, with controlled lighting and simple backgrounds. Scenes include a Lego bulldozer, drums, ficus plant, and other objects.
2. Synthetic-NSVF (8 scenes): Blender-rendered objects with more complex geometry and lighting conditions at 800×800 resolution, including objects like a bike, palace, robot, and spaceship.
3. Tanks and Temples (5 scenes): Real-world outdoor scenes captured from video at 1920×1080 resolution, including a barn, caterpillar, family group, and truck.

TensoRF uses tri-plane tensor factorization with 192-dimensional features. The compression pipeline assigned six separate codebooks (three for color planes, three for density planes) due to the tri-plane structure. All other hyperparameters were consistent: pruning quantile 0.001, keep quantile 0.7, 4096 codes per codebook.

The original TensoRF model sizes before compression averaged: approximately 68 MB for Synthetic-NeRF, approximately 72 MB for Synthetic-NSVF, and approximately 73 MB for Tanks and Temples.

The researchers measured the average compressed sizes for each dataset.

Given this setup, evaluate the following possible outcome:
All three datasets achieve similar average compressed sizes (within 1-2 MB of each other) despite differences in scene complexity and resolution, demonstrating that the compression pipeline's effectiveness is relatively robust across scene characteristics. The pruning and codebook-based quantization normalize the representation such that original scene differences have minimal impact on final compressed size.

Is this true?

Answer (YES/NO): YES